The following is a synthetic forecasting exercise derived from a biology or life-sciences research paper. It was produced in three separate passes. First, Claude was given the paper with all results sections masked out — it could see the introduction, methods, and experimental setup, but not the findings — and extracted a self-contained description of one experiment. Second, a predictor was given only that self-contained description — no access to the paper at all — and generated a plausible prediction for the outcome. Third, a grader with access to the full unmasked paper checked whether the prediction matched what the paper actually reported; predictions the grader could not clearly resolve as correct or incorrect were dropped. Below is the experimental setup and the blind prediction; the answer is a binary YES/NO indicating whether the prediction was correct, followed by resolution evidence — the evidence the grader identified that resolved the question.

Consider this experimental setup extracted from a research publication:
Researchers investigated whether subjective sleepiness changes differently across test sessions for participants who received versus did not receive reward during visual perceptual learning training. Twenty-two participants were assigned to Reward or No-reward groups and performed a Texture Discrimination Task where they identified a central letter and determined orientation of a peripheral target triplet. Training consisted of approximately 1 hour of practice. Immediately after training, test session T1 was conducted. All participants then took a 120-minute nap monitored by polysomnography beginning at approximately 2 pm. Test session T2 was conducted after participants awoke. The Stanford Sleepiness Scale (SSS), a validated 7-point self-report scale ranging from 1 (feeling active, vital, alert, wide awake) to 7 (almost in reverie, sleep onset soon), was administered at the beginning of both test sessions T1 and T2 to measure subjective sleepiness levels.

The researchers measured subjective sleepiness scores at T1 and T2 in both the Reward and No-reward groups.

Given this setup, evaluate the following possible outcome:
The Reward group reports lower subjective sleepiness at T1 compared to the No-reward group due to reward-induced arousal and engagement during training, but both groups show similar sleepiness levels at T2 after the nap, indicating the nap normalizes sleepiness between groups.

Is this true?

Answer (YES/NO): NO